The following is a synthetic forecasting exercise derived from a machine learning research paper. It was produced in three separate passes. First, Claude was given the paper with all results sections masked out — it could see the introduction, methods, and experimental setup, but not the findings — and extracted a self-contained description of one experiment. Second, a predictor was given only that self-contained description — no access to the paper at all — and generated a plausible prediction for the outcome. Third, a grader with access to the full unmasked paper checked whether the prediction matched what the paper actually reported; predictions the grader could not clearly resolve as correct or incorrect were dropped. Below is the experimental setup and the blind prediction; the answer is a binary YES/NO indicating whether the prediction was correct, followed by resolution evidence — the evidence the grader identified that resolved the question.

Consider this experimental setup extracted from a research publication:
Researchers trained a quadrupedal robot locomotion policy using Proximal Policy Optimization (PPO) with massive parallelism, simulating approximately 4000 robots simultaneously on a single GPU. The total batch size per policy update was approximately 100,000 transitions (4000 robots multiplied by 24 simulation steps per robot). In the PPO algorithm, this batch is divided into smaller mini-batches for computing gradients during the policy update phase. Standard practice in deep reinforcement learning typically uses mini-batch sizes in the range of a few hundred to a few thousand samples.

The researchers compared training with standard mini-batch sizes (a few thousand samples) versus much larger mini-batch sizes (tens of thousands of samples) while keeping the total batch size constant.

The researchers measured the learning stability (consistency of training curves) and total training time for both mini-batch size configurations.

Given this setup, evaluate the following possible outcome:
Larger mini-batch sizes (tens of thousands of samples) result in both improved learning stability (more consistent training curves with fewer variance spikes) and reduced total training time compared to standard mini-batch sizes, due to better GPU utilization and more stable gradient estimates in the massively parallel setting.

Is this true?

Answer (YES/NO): NO